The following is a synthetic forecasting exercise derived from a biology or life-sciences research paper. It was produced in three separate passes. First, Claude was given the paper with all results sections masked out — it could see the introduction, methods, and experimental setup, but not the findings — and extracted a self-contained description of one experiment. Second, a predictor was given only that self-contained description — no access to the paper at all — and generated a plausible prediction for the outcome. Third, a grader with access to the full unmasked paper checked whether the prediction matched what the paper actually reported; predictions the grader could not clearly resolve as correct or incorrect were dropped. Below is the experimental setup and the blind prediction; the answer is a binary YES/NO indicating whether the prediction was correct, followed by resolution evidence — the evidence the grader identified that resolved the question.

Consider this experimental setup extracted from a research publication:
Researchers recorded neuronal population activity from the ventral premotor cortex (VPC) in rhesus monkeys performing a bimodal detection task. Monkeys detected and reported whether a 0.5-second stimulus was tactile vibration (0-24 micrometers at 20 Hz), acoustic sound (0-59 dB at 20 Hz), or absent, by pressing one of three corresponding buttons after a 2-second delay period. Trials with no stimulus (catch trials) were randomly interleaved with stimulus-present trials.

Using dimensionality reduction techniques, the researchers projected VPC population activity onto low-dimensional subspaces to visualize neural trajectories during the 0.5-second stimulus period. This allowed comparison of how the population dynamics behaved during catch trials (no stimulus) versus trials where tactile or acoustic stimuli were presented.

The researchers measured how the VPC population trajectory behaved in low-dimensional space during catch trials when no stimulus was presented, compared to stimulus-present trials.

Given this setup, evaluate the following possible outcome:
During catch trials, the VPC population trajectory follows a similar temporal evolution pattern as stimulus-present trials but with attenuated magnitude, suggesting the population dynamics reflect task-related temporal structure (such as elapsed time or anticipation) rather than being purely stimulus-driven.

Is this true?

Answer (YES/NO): NO